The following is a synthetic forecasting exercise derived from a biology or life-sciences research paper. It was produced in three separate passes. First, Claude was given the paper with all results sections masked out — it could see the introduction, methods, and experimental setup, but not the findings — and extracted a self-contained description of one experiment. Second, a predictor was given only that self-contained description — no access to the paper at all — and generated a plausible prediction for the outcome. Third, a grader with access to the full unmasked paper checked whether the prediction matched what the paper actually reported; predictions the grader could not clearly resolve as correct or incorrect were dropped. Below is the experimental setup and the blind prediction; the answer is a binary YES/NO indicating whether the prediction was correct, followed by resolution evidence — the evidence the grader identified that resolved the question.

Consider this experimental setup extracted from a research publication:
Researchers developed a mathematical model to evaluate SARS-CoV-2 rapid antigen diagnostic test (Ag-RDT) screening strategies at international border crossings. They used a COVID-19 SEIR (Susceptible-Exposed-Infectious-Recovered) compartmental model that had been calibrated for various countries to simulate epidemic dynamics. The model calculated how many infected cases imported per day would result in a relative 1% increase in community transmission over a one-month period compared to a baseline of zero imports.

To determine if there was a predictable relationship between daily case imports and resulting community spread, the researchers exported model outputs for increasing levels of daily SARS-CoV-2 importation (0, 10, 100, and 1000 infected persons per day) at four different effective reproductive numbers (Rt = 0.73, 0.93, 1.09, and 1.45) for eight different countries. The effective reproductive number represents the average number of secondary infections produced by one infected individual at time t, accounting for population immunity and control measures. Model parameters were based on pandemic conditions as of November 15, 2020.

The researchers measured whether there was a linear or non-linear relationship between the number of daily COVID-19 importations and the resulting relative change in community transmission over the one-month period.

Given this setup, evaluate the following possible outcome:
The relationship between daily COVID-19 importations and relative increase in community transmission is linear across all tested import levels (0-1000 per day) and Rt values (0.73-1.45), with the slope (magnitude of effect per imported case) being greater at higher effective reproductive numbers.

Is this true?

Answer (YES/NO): NO